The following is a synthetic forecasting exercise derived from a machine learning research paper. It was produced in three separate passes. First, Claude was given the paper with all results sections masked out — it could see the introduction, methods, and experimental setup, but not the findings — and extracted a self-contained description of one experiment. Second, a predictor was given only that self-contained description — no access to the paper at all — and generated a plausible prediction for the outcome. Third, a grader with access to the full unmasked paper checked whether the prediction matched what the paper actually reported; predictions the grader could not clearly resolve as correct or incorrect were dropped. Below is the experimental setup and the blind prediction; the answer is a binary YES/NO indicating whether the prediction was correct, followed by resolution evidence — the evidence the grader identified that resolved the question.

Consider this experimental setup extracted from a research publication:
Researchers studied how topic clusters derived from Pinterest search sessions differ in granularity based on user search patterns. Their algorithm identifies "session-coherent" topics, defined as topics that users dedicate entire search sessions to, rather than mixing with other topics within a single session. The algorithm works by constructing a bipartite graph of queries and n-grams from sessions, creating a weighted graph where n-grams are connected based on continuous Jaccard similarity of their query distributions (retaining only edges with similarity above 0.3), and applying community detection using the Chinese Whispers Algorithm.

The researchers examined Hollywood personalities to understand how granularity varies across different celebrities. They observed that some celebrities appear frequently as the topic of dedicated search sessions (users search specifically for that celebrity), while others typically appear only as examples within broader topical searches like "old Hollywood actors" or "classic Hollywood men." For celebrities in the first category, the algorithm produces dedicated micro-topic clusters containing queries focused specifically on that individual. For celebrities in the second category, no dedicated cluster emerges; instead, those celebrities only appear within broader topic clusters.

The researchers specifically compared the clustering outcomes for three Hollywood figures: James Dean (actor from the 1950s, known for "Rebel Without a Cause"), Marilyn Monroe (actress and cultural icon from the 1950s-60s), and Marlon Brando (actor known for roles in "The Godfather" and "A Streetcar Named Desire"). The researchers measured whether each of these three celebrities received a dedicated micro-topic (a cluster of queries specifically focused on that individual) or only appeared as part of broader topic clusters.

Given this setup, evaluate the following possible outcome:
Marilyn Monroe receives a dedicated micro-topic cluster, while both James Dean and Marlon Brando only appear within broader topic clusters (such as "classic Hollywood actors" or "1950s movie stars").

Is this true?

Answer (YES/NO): NO